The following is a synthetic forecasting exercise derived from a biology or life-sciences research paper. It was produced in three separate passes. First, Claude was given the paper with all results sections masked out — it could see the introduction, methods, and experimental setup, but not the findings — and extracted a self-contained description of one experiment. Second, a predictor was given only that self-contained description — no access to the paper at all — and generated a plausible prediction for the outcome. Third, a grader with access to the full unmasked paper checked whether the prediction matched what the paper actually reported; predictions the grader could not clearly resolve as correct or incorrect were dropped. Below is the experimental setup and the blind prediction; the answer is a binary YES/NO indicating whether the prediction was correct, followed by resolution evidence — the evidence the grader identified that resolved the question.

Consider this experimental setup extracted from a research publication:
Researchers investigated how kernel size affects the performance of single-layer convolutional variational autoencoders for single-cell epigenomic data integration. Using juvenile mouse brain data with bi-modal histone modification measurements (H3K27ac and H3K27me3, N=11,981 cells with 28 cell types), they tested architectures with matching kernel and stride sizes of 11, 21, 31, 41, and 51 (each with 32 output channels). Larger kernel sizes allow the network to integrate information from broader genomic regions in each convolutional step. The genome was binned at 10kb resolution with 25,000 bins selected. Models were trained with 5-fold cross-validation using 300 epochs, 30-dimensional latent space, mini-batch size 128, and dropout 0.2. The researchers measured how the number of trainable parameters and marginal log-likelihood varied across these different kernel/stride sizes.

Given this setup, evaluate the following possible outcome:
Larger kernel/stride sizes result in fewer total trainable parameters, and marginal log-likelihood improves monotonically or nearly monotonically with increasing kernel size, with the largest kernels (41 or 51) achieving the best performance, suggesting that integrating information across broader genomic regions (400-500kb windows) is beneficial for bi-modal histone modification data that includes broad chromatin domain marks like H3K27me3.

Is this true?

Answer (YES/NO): NO